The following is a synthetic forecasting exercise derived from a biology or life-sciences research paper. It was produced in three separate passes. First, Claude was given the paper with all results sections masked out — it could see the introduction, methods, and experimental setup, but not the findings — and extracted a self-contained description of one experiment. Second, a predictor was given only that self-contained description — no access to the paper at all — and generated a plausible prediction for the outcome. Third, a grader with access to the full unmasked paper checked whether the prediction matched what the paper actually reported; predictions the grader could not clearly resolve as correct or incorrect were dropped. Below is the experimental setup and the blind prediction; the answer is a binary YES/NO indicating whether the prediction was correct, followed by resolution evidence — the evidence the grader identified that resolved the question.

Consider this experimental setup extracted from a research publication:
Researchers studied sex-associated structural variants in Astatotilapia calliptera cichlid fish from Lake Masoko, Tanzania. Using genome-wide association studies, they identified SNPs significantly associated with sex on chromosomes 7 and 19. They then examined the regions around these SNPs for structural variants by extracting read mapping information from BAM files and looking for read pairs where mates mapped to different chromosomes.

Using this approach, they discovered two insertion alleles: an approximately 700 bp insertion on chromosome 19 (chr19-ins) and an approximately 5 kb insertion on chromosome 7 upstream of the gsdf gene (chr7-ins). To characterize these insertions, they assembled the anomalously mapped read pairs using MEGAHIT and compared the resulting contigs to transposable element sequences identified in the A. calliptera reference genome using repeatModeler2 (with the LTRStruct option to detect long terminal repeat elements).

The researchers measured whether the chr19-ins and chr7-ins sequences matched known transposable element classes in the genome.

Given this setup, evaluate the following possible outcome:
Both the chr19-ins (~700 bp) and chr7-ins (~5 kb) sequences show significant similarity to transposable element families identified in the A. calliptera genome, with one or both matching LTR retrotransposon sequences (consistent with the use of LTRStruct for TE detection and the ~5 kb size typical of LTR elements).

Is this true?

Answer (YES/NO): YES